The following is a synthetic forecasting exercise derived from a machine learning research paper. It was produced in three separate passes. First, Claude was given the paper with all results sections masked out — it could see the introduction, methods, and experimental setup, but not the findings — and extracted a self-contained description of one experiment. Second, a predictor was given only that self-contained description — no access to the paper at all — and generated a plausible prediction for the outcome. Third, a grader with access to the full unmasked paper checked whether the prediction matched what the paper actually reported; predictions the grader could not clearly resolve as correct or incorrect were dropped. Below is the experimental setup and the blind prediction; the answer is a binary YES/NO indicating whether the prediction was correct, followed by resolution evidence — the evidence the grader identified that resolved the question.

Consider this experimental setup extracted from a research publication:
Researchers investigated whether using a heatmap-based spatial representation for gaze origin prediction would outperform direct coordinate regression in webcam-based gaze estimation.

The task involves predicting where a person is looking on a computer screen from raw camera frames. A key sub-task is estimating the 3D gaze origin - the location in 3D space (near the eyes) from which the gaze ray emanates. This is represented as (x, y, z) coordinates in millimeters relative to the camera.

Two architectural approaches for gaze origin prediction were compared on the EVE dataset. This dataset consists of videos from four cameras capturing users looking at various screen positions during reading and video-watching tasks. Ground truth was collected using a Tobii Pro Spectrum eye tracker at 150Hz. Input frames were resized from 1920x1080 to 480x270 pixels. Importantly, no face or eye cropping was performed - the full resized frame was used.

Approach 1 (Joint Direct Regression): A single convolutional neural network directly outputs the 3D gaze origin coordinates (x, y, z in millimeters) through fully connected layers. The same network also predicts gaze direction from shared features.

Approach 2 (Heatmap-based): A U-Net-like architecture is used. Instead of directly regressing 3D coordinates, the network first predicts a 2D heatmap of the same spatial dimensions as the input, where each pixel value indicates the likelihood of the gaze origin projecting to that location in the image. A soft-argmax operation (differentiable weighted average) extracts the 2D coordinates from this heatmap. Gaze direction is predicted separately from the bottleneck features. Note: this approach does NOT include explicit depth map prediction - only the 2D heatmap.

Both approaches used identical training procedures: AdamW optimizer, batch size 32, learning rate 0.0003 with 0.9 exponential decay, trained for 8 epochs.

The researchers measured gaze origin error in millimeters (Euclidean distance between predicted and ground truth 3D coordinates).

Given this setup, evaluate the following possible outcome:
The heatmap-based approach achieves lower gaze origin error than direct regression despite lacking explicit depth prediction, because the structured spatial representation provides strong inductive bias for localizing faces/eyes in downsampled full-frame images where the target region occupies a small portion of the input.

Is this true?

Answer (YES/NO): YES